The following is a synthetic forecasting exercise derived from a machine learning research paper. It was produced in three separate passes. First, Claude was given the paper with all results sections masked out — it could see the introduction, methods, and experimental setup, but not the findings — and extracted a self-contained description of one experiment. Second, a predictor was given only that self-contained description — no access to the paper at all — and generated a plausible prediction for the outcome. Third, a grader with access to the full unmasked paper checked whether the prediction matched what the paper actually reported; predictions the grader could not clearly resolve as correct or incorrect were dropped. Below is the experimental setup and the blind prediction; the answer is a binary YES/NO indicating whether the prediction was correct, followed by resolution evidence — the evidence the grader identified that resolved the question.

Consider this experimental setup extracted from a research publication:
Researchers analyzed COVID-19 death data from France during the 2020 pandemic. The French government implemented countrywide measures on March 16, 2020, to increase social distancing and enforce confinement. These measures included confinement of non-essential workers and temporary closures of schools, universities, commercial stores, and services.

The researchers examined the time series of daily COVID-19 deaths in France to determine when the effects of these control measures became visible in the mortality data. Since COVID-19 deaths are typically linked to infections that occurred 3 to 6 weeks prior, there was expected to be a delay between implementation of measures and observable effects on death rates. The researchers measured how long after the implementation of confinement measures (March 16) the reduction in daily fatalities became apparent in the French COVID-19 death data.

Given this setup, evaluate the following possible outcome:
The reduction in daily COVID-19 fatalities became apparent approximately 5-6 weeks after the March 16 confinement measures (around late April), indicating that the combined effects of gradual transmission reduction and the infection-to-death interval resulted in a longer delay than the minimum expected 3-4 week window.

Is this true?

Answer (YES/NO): NO